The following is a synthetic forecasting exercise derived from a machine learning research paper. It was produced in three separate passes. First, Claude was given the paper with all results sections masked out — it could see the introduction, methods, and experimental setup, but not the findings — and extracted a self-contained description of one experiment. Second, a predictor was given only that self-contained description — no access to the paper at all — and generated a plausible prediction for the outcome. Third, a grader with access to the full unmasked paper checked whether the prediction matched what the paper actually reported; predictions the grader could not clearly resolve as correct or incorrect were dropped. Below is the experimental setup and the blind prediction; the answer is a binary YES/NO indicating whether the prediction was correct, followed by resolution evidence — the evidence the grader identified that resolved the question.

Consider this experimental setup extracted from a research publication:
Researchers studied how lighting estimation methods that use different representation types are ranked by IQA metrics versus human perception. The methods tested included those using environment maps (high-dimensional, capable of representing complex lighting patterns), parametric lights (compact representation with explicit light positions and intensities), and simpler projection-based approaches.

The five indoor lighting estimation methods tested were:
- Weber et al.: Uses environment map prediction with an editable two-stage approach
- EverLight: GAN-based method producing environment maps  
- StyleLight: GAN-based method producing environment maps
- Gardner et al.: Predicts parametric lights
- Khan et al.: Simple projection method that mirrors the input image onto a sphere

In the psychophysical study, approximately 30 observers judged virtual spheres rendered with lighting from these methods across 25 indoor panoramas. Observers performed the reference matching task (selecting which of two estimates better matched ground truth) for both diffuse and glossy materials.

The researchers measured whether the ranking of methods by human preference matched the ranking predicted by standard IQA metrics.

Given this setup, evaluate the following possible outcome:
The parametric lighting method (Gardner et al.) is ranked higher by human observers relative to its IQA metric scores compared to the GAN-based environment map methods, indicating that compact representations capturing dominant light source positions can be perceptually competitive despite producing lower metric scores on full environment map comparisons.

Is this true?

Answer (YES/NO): NO